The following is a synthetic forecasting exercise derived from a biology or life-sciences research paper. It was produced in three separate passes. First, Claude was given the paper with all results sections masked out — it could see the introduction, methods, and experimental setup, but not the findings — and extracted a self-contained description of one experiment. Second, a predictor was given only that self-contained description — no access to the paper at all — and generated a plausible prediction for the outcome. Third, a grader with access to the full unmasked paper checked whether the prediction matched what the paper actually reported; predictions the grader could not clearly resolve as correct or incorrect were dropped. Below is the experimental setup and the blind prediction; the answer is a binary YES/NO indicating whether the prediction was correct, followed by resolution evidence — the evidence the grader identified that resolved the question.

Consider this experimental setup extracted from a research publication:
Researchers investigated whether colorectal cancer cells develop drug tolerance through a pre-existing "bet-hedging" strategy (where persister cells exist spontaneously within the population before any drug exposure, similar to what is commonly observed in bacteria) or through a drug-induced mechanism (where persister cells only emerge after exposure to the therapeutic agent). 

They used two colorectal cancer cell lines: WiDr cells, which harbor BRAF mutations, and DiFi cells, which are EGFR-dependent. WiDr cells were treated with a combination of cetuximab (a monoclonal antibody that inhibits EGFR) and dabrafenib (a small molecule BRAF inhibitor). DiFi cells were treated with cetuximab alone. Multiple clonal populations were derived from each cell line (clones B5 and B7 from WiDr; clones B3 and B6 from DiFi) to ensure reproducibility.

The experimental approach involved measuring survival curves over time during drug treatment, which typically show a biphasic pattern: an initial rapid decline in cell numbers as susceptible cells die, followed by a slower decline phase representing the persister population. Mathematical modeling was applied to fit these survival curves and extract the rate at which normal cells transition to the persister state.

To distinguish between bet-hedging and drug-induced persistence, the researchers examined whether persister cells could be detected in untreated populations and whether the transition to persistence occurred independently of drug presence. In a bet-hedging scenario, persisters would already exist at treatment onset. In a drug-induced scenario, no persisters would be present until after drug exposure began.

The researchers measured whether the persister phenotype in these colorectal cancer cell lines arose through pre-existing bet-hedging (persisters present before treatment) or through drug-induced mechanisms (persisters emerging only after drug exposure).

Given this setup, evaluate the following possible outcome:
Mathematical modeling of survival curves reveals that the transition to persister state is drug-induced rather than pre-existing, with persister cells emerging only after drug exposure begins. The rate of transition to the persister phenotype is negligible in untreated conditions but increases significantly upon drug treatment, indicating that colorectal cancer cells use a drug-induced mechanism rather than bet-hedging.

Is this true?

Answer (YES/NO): YES